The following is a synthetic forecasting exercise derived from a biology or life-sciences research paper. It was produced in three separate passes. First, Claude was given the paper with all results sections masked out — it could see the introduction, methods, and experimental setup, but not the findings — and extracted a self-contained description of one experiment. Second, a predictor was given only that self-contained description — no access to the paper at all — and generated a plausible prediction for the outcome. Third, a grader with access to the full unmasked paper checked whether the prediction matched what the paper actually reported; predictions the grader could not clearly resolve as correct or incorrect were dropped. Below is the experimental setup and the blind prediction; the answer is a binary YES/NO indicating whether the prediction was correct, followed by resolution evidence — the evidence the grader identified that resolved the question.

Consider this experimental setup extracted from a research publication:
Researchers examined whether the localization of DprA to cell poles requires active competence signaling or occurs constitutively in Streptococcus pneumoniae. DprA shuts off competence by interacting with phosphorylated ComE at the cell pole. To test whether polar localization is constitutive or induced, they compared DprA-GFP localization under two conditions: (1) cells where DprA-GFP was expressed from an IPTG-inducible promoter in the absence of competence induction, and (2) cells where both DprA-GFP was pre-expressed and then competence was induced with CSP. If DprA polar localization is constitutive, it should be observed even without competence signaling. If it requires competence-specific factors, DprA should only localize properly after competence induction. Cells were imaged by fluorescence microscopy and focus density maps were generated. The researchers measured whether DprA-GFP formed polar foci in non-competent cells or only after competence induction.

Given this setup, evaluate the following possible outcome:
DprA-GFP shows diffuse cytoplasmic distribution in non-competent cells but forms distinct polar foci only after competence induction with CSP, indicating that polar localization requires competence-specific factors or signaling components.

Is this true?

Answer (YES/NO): NO